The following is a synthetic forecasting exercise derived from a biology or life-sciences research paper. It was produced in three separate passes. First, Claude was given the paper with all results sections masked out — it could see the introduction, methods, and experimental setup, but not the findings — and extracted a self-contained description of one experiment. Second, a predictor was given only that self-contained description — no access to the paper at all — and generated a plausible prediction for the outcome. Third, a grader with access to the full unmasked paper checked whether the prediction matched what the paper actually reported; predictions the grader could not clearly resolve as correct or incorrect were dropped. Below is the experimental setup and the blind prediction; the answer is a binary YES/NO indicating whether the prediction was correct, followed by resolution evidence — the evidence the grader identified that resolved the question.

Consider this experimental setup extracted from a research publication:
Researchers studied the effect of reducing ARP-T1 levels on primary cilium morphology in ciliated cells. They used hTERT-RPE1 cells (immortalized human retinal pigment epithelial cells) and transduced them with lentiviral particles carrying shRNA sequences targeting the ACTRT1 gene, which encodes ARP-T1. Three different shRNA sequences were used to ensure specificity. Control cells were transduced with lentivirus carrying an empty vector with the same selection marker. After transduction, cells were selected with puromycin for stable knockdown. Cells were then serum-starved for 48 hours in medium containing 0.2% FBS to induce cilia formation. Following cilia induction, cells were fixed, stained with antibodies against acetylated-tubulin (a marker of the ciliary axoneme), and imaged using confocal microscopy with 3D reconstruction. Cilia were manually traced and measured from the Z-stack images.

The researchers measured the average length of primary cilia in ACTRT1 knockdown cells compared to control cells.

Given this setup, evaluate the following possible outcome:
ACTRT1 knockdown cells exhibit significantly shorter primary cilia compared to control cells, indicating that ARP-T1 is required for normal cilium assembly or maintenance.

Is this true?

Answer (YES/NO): YES